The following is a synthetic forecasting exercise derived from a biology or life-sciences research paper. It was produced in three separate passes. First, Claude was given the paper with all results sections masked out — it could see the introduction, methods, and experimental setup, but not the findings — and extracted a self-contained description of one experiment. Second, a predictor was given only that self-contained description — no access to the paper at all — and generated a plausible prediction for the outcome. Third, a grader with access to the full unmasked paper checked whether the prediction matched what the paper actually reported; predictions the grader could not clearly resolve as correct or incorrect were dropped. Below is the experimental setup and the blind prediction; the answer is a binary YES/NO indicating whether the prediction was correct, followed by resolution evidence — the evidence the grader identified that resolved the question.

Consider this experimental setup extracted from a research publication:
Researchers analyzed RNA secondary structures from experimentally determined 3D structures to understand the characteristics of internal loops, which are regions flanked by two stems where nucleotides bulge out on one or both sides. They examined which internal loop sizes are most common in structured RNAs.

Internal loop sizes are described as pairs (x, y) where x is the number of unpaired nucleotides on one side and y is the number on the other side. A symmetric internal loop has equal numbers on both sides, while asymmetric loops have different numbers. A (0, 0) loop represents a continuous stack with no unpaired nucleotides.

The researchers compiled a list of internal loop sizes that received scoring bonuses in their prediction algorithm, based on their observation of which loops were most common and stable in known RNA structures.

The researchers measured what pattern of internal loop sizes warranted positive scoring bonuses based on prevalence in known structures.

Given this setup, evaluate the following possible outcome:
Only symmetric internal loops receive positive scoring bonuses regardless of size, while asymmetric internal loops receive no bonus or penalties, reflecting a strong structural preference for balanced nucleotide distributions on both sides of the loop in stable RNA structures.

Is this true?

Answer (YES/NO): NO